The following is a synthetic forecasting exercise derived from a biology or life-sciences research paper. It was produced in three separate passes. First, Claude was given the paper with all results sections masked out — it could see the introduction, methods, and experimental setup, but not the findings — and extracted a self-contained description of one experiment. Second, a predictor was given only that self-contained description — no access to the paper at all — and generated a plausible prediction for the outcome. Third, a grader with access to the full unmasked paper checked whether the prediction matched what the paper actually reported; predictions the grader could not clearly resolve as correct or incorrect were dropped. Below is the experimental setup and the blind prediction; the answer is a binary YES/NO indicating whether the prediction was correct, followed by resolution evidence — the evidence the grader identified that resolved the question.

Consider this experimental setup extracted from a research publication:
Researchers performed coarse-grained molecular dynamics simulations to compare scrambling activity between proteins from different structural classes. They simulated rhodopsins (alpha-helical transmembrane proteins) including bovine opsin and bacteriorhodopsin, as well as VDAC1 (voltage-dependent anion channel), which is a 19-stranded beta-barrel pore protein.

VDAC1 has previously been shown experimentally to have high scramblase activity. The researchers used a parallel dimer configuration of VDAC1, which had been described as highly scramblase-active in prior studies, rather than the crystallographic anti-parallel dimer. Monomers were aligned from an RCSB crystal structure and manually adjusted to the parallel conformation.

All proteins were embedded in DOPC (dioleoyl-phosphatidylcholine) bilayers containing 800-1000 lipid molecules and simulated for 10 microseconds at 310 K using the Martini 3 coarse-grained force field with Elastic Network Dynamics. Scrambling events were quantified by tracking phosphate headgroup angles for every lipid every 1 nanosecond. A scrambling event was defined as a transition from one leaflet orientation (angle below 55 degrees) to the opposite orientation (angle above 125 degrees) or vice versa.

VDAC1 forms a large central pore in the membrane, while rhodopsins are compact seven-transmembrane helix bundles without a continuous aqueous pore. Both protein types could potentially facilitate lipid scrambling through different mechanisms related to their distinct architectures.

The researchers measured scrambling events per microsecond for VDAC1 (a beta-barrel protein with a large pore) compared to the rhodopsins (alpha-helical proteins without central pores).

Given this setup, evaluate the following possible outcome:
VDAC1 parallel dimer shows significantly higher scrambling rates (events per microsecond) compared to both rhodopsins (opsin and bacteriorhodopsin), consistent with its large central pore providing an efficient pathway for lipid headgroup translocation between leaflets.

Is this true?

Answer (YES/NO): YES